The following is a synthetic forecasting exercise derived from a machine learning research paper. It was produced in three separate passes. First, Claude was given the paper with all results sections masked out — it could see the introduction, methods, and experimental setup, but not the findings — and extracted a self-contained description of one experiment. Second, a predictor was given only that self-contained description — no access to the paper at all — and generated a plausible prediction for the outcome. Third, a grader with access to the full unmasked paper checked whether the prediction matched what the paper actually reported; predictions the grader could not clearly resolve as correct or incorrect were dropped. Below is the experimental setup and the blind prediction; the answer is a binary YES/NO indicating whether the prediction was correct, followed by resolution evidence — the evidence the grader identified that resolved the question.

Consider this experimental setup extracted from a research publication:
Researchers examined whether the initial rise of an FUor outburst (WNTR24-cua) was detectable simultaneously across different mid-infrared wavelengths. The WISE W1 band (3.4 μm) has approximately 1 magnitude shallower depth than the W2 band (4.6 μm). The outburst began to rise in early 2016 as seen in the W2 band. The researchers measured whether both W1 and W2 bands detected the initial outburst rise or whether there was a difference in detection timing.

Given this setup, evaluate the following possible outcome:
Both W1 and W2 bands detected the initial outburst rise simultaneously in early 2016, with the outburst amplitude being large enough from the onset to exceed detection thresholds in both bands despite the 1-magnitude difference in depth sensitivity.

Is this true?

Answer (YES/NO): NO